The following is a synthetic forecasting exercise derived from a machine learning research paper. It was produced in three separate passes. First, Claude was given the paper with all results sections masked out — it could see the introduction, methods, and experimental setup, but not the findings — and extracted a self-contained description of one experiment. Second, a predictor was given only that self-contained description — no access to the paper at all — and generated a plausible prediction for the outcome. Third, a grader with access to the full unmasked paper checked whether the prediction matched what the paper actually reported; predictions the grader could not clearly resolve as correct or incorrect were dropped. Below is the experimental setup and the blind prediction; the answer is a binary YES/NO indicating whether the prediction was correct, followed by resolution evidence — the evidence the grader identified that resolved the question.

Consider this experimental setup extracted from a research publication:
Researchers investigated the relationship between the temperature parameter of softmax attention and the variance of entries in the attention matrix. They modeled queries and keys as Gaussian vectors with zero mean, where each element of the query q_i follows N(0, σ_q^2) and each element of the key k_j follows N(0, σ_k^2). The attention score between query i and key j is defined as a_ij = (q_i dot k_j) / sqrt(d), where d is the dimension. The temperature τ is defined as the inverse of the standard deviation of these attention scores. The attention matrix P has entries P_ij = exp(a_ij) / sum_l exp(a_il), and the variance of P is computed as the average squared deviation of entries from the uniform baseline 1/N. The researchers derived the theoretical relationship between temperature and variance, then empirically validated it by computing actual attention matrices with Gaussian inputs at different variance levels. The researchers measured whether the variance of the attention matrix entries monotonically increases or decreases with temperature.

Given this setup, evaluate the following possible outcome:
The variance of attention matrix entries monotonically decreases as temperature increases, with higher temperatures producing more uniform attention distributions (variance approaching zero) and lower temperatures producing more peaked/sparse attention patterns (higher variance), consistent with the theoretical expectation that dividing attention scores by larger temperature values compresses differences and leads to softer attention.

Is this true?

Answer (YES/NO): YES